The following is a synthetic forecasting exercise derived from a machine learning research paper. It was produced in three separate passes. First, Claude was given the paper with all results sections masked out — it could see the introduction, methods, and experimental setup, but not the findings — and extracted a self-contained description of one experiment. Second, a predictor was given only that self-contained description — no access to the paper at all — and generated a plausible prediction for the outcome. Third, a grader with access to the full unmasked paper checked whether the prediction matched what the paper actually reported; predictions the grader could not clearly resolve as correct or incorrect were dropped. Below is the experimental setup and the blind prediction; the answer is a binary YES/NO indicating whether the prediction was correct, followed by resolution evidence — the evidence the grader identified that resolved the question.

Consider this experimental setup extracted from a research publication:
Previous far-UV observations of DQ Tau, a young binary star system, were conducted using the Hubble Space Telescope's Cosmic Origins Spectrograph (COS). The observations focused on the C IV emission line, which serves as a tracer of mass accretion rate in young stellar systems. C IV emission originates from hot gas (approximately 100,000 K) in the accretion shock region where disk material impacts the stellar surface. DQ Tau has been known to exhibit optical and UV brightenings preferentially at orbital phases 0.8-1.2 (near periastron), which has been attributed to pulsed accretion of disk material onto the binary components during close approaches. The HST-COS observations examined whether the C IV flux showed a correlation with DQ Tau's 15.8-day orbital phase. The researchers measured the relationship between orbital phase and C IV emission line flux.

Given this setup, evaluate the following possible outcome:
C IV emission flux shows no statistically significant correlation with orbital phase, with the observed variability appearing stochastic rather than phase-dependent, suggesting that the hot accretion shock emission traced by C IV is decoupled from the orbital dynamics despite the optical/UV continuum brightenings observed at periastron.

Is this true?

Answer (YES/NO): YES